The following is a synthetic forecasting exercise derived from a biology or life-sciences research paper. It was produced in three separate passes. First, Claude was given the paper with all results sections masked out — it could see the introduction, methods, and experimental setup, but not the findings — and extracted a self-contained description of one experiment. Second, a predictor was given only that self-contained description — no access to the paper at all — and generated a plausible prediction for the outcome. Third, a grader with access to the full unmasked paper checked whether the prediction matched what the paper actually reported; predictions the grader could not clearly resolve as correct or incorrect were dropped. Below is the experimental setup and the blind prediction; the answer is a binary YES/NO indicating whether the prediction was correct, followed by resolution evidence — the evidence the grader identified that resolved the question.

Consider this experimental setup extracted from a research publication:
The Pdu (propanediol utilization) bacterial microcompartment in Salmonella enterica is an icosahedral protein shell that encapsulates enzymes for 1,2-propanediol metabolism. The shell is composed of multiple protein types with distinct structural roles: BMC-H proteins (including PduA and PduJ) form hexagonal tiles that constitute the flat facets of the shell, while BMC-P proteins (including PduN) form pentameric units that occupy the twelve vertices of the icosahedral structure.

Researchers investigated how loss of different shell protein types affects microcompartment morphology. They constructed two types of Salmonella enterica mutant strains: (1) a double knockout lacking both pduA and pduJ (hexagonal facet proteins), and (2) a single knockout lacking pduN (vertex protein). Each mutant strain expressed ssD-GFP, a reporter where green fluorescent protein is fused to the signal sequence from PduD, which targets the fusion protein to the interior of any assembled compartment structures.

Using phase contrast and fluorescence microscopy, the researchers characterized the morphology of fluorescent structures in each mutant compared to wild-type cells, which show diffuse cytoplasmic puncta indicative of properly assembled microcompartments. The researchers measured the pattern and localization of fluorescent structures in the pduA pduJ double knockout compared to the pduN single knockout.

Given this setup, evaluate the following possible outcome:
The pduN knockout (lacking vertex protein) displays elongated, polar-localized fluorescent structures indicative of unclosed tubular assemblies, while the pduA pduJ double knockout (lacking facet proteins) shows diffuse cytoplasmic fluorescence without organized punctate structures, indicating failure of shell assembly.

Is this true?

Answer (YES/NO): NO